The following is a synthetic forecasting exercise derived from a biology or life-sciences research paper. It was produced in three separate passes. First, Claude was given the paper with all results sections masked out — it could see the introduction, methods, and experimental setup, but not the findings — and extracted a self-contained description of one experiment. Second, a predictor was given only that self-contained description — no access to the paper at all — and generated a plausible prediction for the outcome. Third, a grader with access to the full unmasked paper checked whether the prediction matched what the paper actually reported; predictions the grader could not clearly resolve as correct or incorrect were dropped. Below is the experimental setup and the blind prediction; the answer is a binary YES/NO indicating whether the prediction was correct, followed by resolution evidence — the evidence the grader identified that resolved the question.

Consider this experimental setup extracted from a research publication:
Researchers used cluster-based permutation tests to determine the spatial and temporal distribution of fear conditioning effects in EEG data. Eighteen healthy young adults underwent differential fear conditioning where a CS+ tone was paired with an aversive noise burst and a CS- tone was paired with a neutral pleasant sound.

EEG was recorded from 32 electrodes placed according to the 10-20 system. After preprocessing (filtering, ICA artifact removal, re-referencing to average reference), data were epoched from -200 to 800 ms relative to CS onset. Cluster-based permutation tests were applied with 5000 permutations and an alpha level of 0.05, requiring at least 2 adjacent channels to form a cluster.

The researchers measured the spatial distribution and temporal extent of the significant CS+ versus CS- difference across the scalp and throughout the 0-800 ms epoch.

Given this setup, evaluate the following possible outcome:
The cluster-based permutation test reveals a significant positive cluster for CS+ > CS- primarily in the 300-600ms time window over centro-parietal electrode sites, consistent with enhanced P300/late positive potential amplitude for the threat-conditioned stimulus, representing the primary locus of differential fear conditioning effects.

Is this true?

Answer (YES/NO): NO